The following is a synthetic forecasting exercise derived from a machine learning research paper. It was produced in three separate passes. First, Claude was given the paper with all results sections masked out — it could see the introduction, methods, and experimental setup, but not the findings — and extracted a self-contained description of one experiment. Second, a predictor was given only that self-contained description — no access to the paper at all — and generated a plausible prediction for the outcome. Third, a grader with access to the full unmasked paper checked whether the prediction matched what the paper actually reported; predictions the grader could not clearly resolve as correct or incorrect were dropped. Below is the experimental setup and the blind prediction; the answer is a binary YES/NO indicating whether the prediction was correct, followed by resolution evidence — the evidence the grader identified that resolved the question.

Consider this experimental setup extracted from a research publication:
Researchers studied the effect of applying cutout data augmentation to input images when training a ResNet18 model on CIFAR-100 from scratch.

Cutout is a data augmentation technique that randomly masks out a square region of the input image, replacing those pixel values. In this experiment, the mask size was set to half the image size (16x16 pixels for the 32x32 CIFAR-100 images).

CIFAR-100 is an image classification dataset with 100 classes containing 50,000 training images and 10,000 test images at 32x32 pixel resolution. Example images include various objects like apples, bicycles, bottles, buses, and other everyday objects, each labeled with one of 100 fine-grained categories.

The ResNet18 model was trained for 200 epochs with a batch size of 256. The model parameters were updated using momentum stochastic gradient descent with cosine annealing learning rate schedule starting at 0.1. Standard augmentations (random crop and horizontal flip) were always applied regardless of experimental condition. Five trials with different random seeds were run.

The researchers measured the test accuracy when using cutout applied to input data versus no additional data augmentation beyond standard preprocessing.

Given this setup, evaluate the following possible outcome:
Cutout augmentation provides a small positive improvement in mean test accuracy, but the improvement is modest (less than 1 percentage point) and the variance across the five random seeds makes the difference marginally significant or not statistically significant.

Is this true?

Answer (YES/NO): NO